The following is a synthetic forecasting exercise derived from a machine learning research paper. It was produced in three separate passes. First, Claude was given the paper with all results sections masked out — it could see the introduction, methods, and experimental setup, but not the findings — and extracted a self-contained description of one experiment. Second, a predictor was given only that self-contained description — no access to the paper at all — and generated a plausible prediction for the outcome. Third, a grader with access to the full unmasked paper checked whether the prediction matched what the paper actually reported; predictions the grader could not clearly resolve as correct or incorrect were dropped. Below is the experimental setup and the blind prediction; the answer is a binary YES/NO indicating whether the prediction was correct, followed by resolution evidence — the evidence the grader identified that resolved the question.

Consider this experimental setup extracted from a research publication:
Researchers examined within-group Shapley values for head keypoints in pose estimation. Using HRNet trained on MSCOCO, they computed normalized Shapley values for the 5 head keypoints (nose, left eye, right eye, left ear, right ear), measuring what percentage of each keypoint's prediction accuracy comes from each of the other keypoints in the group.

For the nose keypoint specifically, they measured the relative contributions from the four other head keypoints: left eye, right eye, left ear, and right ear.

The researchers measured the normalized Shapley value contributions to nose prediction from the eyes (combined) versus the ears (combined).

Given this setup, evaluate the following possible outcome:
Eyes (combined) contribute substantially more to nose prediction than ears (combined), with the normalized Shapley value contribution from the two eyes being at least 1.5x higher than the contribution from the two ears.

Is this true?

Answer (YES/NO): YES